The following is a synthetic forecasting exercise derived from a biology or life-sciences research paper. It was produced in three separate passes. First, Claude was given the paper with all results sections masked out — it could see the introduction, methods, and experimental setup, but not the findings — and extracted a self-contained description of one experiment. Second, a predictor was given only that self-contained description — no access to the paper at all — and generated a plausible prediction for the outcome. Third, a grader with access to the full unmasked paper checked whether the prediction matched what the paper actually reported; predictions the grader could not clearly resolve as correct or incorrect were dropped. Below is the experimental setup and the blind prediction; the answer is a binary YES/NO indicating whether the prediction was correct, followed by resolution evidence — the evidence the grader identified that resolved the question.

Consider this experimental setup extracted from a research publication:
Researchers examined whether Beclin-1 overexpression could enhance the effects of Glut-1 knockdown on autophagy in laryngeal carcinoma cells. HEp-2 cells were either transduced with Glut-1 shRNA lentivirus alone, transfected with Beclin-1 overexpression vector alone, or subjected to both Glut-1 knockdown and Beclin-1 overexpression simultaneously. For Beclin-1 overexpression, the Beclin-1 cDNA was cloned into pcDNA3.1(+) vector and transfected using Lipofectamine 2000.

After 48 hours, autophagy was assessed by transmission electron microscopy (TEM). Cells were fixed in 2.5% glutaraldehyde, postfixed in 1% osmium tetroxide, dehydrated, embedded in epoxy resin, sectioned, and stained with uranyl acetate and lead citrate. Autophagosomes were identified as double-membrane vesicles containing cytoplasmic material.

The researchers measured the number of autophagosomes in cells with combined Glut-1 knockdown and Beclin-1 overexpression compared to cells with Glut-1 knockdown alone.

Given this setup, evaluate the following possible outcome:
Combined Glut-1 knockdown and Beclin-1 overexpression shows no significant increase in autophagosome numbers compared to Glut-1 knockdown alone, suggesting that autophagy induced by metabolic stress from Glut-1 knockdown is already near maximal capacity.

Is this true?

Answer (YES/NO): NO